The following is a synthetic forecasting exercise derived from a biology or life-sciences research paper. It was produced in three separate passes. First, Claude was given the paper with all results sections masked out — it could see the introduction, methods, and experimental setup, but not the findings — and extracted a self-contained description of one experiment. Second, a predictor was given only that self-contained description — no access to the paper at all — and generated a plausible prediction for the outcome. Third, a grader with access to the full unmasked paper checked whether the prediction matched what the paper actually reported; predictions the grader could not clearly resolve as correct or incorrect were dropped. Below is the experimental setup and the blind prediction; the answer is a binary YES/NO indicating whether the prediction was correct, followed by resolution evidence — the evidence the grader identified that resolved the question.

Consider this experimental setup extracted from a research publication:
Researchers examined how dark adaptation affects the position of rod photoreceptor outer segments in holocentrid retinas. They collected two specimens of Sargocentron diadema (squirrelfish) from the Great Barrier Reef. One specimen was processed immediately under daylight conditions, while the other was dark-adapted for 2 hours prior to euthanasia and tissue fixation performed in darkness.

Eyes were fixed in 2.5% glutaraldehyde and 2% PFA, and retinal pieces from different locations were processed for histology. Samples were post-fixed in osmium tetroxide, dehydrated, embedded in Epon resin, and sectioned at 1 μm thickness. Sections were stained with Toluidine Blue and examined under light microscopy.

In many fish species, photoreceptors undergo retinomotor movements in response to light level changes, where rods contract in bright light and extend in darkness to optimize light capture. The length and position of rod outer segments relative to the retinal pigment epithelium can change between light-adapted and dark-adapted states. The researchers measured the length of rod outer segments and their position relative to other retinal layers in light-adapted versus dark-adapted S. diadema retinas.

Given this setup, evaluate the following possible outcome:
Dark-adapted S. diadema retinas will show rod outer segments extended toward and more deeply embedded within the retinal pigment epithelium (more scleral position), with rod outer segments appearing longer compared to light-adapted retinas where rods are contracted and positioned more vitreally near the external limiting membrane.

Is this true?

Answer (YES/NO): NO